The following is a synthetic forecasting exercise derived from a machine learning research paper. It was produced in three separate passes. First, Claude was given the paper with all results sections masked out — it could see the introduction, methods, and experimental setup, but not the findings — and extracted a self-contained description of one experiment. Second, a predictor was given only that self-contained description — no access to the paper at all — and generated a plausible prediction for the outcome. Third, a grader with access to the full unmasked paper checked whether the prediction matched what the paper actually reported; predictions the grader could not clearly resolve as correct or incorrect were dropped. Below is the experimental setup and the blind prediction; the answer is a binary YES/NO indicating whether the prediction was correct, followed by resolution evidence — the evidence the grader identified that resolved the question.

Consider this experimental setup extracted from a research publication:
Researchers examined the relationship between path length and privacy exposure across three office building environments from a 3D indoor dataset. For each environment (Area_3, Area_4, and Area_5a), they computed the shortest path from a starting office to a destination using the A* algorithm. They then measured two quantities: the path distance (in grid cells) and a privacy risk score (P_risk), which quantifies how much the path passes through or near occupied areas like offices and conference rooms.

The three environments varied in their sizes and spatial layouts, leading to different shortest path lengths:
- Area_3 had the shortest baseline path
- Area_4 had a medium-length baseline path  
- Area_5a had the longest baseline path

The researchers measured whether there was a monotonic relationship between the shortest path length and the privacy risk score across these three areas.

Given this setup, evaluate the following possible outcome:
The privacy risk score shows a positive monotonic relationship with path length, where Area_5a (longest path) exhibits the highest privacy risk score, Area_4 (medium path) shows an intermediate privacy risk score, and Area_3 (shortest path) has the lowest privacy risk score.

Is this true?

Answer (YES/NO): NO